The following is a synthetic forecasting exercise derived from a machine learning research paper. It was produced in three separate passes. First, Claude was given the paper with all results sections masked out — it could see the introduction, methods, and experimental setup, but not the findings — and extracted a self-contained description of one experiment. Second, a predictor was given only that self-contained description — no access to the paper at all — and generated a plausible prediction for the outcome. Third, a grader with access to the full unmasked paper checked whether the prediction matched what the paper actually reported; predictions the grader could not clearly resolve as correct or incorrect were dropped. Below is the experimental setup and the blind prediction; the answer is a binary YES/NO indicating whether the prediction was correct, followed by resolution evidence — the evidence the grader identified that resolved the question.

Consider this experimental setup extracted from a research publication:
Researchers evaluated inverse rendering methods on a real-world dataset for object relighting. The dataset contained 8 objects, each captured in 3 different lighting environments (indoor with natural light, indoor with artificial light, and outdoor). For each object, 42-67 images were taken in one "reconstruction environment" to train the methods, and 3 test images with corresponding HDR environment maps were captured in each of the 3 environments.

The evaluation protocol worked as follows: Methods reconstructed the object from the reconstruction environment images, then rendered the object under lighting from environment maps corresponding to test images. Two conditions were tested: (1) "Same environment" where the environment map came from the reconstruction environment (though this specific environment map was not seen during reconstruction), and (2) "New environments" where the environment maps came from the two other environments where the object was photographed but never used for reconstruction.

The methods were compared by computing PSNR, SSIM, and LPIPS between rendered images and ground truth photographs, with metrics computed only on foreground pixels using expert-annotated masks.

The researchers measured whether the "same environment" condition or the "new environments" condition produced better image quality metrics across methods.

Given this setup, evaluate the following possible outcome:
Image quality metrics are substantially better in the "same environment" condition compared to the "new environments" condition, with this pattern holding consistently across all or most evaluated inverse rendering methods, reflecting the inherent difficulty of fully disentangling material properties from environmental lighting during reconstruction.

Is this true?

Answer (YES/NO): YES